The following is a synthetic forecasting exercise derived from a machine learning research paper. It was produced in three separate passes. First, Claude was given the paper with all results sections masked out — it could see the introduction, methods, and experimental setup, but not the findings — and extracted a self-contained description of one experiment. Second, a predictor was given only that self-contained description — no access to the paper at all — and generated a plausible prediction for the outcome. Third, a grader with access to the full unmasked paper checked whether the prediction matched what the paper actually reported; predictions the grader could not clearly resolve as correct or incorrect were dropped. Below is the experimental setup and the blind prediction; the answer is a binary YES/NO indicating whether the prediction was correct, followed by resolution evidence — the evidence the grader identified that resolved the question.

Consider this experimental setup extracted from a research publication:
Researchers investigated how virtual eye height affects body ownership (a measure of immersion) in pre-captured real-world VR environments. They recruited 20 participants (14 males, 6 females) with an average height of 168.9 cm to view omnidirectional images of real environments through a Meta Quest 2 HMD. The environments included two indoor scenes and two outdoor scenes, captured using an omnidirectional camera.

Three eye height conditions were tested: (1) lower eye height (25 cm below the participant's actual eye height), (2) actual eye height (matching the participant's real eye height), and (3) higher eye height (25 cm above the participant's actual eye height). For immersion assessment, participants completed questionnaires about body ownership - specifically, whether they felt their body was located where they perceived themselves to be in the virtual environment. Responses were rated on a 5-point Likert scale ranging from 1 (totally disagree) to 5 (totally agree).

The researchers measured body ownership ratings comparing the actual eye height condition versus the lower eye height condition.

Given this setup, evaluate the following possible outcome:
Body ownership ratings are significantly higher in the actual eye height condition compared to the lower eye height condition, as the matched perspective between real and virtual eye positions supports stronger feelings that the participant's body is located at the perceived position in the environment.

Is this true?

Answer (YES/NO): NO